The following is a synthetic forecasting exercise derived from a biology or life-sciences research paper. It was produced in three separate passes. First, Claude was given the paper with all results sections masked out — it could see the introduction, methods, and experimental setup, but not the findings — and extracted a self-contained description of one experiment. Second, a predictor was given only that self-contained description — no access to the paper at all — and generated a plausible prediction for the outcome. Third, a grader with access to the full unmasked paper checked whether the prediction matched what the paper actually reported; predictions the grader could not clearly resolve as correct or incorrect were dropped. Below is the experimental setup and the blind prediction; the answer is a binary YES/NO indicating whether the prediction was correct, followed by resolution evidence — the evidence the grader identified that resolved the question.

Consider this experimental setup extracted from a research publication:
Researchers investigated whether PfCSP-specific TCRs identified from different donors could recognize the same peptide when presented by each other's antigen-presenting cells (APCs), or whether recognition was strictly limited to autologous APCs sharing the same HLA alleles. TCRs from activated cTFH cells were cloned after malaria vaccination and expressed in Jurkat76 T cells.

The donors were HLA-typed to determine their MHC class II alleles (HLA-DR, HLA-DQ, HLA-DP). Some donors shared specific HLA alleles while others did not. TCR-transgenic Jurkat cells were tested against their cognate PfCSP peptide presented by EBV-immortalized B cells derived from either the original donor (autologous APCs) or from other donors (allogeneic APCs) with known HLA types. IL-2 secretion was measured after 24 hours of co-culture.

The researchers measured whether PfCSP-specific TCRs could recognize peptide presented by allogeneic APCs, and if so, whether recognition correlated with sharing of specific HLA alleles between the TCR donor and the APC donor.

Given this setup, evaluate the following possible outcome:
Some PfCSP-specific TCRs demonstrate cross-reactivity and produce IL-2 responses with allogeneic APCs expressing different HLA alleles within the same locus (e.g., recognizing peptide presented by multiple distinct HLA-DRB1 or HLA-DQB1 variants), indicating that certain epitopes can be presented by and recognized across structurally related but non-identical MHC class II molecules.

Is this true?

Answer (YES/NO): NO